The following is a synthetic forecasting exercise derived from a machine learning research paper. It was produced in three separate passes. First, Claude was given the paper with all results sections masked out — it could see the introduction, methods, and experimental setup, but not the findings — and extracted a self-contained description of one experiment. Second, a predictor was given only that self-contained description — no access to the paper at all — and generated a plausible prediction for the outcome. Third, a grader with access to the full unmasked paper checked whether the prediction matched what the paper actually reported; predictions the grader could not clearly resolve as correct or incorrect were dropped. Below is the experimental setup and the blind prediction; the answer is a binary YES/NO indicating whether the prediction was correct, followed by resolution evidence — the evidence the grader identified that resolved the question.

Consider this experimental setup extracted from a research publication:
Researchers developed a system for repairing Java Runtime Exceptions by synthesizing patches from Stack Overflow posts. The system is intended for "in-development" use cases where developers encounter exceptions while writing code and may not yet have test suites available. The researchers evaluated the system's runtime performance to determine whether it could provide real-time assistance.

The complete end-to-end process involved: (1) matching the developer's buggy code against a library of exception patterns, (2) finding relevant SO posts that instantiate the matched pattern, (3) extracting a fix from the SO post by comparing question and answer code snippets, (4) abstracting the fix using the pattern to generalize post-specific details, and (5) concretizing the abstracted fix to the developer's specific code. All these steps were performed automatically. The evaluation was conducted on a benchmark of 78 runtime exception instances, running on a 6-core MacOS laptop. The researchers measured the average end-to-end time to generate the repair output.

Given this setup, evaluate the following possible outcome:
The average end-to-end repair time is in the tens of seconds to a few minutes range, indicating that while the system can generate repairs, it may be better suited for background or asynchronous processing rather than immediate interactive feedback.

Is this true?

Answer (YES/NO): NO